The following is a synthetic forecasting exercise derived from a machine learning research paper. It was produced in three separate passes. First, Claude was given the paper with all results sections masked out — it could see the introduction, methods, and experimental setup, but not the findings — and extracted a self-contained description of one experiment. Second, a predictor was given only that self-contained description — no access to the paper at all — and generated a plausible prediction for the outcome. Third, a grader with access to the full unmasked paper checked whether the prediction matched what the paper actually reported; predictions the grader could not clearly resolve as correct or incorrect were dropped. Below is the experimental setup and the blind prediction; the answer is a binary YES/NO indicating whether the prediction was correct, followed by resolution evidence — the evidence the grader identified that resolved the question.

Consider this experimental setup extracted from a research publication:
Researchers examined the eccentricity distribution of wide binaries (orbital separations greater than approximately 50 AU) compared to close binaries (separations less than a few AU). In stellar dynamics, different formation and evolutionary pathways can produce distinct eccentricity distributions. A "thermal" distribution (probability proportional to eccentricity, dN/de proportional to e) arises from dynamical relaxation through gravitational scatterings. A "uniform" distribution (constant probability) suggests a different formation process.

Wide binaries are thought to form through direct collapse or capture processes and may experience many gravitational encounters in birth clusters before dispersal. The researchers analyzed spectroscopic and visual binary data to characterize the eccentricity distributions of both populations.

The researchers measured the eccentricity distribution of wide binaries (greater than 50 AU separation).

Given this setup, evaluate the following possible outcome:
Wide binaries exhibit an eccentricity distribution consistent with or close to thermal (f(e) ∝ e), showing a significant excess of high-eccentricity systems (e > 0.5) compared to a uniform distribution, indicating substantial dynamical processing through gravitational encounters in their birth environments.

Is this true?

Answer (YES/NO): YES